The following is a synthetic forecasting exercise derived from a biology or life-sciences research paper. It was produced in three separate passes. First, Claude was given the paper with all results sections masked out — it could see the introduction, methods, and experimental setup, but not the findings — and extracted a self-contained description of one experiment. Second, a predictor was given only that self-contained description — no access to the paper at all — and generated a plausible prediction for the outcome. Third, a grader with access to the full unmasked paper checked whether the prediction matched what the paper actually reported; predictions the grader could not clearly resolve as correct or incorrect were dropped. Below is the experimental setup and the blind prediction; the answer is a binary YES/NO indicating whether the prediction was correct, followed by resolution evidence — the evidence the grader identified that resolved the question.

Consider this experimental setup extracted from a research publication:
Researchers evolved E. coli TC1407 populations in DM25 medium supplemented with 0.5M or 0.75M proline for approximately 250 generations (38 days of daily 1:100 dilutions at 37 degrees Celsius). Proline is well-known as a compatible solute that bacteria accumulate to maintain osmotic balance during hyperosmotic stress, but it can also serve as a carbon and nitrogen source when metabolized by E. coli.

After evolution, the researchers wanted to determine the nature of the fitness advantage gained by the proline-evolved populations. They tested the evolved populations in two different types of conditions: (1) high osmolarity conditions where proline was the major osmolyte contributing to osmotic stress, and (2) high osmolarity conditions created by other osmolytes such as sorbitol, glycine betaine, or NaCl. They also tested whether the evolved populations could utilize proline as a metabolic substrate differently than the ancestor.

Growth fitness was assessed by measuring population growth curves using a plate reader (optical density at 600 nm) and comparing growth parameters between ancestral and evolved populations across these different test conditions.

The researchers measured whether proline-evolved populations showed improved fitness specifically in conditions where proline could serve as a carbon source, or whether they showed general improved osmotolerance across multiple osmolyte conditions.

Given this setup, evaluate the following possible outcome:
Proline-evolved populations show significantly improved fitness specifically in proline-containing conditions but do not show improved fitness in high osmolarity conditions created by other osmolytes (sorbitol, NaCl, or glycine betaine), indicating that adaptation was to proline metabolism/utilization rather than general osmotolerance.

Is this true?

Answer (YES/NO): YES